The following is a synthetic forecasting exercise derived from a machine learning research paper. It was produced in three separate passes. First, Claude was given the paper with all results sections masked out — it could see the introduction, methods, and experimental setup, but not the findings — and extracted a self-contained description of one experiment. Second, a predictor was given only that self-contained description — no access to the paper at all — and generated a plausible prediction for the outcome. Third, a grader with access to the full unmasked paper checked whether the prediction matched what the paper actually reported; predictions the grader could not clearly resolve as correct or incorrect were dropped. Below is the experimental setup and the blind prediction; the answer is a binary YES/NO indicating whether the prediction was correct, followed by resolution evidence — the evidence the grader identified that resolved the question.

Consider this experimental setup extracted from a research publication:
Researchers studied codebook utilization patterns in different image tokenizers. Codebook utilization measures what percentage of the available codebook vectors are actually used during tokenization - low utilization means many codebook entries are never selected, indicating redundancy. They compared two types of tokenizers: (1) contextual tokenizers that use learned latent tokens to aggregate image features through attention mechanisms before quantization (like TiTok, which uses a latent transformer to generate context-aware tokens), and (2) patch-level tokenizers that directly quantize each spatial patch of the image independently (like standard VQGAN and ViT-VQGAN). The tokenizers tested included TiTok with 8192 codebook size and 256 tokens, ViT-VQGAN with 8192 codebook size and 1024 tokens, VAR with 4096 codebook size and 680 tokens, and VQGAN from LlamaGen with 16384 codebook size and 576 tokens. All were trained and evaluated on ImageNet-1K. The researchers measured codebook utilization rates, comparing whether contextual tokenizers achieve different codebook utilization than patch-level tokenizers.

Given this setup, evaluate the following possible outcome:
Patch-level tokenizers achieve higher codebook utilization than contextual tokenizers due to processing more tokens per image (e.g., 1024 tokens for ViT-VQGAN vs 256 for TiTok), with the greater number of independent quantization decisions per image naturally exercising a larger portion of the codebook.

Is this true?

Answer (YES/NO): NO